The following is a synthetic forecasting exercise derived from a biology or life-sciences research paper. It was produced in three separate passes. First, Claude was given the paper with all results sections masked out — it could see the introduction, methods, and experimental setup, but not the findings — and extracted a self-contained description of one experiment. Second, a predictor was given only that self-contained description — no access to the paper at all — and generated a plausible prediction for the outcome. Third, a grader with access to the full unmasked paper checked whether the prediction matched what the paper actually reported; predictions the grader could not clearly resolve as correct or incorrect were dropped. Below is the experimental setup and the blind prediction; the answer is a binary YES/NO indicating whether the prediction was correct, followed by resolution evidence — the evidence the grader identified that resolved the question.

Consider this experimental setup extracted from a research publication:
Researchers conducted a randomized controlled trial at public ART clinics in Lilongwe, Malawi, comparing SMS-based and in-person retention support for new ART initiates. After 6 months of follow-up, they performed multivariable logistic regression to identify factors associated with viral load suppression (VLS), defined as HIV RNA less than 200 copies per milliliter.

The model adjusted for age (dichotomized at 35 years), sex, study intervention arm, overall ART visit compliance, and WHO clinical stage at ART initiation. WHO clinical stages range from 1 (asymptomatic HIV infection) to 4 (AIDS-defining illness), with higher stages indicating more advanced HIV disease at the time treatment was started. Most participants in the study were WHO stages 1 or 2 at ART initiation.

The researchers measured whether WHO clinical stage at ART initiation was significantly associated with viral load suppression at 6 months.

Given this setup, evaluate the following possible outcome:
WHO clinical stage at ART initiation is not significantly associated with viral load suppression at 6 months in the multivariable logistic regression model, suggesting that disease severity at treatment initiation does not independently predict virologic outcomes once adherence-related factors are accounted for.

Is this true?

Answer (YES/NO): YES